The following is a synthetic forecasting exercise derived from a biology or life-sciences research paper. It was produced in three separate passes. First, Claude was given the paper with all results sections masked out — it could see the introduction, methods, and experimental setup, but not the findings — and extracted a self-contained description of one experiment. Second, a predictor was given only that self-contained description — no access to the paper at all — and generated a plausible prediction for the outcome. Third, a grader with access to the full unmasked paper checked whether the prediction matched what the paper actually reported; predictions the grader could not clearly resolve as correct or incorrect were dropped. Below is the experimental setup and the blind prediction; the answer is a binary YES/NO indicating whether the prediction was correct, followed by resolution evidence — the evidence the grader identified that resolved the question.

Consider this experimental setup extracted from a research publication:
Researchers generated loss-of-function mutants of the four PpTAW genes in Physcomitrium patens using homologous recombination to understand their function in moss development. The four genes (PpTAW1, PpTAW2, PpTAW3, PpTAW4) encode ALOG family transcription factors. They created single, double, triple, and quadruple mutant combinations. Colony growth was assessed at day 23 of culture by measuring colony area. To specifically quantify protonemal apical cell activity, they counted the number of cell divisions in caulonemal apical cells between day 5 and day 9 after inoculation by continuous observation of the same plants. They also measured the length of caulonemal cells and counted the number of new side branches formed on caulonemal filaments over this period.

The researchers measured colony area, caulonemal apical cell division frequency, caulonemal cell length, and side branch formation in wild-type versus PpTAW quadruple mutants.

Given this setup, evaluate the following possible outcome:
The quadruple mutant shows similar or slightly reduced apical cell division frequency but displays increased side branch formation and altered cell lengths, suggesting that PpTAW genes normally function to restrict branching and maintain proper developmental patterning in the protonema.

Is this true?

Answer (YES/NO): NO